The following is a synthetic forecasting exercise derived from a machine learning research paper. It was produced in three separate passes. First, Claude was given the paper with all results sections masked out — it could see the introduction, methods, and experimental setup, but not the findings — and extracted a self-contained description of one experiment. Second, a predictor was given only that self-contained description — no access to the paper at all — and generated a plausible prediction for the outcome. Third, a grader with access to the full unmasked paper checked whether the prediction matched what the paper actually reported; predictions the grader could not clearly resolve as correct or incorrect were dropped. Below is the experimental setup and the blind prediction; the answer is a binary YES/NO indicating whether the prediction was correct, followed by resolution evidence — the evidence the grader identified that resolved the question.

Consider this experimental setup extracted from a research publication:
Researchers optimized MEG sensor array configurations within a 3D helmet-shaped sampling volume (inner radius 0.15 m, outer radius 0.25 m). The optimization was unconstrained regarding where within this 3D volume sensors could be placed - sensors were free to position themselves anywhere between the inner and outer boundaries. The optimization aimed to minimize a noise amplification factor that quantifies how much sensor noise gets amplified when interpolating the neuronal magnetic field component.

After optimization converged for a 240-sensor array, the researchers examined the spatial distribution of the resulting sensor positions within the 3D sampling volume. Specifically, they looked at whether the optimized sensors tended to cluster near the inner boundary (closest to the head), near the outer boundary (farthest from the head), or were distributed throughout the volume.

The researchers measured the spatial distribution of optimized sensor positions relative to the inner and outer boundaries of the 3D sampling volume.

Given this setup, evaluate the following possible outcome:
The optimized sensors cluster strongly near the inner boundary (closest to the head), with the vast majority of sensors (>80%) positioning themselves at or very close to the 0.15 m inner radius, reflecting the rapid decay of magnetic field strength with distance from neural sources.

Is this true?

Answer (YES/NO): YES